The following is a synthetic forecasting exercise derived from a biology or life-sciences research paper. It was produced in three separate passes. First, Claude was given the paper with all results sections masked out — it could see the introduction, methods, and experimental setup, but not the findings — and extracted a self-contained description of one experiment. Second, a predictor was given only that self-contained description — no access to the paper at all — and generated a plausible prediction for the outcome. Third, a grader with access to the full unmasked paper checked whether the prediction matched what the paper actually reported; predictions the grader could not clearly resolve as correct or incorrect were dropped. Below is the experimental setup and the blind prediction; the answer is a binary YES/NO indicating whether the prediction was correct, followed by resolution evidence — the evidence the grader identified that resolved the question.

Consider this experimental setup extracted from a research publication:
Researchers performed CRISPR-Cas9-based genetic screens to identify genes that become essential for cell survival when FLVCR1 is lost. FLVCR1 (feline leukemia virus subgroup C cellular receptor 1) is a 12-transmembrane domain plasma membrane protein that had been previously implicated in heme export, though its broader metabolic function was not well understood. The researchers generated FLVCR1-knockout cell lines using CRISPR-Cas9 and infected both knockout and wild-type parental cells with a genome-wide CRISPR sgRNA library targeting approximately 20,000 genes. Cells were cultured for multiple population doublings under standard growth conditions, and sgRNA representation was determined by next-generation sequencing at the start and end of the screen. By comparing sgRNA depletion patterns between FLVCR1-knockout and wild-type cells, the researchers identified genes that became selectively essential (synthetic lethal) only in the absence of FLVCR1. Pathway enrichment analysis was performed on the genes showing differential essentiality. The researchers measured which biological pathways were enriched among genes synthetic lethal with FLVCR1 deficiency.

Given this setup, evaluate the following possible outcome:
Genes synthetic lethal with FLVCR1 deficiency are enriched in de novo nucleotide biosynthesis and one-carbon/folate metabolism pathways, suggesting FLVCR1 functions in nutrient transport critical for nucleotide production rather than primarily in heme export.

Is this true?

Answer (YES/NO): NO